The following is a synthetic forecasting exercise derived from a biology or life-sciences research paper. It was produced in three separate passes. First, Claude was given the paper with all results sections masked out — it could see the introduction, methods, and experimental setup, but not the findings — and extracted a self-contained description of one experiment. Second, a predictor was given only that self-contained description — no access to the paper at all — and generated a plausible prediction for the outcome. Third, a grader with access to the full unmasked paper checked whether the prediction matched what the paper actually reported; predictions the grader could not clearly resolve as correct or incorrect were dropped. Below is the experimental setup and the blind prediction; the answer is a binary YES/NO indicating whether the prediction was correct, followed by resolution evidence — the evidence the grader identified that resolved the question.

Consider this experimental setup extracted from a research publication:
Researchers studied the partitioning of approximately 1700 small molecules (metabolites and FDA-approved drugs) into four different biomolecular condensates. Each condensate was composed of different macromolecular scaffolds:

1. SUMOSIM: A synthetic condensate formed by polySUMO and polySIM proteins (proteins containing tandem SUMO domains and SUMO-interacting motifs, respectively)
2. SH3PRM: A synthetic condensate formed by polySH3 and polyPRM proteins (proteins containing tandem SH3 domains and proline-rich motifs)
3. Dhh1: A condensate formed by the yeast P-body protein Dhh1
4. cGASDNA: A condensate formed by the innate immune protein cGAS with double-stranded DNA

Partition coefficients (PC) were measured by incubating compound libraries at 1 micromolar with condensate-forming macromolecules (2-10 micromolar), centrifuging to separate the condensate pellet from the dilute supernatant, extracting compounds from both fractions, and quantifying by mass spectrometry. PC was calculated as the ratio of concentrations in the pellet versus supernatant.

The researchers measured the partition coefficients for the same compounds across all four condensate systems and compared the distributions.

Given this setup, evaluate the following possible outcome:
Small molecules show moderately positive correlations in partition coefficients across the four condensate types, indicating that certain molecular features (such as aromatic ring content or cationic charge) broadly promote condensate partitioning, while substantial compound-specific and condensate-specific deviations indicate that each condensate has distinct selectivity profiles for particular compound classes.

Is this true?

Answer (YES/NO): NO